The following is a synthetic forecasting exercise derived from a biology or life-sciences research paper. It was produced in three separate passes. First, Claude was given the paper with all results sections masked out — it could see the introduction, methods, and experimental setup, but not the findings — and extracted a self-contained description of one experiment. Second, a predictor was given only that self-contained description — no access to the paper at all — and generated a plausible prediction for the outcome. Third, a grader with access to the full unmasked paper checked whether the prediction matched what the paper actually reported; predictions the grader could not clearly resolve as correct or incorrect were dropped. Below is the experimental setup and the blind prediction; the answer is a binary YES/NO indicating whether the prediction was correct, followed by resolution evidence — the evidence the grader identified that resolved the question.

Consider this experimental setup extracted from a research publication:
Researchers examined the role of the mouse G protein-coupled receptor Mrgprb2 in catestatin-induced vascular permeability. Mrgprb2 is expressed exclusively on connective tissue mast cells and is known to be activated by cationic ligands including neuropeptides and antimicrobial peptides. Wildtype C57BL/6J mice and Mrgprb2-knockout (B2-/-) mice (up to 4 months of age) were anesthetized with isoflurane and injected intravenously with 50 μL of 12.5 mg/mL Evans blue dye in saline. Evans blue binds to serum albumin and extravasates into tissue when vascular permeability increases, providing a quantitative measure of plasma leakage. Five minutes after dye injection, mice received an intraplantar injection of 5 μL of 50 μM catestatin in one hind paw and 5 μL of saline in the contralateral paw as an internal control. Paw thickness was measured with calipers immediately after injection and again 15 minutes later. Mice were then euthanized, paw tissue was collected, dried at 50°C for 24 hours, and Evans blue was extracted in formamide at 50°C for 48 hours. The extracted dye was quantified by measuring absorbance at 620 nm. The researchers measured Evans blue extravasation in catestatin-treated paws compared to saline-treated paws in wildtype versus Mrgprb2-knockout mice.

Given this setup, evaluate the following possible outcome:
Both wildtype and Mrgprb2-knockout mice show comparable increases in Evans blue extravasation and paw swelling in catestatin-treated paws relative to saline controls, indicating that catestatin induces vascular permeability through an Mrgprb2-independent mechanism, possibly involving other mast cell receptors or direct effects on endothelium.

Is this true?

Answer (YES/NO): NO